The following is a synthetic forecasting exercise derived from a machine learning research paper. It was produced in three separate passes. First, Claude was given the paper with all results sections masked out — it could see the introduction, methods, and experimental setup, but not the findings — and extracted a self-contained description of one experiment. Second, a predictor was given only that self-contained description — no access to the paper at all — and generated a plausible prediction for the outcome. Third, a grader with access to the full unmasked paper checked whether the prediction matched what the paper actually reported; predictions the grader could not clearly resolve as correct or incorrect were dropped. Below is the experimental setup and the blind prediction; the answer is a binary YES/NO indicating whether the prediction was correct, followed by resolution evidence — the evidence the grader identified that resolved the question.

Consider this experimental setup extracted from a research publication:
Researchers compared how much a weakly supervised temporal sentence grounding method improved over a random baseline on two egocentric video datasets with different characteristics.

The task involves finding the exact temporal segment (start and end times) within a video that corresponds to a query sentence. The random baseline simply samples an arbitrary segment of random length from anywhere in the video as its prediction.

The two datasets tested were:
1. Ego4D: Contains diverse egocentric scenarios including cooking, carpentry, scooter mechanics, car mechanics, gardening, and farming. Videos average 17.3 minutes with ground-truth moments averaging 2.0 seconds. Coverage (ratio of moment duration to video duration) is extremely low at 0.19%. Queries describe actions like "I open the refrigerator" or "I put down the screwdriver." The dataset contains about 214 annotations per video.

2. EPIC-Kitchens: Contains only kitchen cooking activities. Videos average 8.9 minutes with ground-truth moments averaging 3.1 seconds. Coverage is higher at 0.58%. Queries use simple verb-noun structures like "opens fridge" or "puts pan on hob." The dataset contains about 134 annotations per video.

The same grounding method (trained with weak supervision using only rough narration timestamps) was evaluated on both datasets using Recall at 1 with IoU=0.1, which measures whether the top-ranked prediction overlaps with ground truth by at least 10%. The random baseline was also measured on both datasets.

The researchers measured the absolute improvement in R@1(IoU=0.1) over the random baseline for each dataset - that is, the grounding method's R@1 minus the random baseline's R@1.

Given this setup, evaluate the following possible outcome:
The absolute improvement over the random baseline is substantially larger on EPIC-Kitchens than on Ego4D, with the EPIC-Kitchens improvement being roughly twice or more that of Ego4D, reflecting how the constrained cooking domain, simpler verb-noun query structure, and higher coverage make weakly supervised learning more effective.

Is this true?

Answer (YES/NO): YES